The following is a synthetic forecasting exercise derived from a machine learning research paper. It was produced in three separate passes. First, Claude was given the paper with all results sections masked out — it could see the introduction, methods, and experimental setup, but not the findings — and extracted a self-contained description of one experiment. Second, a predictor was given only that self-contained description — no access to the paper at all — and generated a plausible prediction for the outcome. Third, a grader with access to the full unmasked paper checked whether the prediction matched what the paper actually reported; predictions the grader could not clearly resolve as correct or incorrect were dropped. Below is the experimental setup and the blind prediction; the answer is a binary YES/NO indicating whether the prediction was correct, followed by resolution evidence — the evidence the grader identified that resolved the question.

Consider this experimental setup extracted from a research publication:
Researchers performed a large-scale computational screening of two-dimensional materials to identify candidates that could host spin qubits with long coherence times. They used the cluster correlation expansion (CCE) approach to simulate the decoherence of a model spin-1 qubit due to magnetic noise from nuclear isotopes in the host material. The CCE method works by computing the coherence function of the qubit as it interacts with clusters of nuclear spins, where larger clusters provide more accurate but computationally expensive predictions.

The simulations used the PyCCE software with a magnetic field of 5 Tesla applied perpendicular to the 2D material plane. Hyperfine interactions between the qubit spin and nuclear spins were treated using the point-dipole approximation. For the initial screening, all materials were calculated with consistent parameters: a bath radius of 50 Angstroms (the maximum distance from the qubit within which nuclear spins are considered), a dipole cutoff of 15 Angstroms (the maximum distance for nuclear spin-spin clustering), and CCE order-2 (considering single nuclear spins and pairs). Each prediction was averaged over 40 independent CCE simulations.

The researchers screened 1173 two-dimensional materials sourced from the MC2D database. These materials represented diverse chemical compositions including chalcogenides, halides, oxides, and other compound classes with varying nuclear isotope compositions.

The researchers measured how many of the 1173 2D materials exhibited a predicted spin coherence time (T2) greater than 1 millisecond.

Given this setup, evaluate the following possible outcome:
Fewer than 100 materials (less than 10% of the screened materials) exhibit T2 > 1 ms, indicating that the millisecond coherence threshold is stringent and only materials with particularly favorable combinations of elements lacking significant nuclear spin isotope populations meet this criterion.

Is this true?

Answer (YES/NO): NO